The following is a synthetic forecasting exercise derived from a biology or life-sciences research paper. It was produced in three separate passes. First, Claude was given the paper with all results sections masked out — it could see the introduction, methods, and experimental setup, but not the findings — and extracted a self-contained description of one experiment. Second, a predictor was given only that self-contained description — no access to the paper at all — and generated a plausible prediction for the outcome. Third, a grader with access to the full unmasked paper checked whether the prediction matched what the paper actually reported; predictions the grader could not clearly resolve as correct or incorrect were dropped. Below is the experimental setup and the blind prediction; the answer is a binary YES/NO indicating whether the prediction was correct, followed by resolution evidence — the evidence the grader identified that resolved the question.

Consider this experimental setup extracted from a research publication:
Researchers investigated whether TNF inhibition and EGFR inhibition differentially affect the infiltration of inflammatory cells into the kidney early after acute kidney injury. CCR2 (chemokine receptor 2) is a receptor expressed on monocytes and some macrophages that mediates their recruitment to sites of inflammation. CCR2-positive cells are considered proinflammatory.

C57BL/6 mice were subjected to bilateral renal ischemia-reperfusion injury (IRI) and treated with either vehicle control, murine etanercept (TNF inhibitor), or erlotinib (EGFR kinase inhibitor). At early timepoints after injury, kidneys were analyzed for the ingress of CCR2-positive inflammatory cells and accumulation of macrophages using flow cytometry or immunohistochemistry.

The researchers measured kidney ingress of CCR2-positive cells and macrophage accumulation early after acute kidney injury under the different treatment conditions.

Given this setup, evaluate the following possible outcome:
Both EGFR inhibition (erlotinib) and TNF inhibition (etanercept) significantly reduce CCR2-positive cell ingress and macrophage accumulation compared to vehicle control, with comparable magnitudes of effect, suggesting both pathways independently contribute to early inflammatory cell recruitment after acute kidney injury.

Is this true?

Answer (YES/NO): NO